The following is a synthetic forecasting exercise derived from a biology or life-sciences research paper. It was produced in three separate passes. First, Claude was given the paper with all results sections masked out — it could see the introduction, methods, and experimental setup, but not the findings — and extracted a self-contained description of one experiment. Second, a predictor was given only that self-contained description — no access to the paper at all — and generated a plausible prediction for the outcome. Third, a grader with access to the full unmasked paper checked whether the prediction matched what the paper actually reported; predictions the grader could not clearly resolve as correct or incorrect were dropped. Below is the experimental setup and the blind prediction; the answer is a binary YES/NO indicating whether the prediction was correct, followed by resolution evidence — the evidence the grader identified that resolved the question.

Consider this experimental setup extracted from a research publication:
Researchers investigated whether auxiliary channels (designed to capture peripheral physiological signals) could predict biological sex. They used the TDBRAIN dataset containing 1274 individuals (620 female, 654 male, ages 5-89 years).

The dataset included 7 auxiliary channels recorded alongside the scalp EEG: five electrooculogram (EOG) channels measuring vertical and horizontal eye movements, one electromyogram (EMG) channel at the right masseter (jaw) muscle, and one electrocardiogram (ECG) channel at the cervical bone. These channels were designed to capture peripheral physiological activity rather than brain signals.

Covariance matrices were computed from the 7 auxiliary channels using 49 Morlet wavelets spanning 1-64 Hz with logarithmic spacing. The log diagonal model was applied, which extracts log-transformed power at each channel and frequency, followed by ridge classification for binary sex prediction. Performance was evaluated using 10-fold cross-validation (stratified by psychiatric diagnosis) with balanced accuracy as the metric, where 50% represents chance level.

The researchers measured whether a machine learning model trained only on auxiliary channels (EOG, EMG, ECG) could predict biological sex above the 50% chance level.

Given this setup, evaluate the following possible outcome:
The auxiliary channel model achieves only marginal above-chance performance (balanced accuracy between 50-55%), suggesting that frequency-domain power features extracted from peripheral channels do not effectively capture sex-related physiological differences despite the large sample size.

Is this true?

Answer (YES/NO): NO